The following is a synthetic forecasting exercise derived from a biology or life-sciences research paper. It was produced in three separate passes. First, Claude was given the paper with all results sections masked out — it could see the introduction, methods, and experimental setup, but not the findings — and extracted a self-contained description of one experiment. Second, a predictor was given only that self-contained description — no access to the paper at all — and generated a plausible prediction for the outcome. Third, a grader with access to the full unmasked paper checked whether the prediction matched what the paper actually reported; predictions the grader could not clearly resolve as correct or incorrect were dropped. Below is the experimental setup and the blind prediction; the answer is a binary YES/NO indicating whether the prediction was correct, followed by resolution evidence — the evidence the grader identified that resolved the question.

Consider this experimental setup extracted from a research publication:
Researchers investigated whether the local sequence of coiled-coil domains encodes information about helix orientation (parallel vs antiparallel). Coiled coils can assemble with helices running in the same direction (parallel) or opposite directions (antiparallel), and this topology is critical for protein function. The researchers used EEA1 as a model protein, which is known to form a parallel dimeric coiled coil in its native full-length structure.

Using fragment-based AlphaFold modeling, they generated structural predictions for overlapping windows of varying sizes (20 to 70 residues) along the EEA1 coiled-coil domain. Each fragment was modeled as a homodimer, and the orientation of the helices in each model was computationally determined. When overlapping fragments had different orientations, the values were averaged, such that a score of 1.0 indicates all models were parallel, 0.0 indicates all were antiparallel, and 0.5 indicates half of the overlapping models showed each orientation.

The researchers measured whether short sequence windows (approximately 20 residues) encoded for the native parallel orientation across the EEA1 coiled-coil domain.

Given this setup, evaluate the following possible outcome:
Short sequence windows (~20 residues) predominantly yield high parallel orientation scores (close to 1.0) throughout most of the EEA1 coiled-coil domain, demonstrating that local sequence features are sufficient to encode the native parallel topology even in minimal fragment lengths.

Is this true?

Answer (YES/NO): NO